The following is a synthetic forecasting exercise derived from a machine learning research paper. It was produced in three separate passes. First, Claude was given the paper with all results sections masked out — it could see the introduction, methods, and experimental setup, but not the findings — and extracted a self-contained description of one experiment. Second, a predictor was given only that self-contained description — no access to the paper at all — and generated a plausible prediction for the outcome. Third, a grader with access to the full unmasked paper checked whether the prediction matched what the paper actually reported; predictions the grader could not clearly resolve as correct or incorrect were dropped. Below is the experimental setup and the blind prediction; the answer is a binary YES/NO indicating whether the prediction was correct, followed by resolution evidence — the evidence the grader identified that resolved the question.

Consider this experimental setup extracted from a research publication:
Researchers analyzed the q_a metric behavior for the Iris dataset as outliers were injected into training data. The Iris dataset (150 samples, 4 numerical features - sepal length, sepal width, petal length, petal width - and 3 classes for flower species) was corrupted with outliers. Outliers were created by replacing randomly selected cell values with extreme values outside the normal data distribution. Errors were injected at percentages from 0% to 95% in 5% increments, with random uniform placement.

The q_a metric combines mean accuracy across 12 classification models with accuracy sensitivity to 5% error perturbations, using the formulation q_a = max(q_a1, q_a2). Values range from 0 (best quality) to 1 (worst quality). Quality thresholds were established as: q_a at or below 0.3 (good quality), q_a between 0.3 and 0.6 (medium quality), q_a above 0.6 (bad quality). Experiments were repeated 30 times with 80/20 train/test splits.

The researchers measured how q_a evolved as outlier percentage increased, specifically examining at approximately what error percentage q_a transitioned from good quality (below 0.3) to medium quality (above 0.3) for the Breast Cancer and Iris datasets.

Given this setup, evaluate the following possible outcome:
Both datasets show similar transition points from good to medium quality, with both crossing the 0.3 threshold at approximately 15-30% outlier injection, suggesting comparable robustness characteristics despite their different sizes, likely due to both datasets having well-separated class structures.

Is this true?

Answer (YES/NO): NO